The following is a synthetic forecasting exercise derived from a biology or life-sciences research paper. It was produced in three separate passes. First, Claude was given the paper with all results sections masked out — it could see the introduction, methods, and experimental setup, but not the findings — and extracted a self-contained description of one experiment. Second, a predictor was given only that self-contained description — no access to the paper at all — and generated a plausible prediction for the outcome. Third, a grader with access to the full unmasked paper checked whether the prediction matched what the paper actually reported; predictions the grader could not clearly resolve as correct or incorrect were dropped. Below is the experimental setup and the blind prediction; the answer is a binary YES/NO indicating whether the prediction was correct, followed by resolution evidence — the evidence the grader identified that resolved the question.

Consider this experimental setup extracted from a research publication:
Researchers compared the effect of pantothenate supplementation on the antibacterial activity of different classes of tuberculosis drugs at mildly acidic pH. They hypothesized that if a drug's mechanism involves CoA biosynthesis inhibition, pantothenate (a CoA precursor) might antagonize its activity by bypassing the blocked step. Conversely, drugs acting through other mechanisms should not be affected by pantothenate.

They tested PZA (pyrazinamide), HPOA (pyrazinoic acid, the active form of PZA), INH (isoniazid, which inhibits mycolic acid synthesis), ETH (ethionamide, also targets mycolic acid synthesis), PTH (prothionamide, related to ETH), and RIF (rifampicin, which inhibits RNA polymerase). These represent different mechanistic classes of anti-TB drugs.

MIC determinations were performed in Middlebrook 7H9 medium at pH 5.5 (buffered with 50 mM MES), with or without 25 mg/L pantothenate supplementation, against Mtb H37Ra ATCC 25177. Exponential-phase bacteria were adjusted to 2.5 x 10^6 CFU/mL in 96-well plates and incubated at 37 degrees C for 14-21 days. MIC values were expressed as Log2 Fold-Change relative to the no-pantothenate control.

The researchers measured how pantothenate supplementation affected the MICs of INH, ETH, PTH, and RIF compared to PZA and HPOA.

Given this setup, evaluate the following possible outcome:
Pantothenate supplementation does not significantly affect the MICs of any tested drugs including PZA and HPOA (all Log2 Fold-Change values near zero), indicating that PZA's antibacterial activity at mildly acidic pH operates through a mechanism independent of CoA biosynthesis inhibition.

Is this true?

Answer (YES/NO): NO